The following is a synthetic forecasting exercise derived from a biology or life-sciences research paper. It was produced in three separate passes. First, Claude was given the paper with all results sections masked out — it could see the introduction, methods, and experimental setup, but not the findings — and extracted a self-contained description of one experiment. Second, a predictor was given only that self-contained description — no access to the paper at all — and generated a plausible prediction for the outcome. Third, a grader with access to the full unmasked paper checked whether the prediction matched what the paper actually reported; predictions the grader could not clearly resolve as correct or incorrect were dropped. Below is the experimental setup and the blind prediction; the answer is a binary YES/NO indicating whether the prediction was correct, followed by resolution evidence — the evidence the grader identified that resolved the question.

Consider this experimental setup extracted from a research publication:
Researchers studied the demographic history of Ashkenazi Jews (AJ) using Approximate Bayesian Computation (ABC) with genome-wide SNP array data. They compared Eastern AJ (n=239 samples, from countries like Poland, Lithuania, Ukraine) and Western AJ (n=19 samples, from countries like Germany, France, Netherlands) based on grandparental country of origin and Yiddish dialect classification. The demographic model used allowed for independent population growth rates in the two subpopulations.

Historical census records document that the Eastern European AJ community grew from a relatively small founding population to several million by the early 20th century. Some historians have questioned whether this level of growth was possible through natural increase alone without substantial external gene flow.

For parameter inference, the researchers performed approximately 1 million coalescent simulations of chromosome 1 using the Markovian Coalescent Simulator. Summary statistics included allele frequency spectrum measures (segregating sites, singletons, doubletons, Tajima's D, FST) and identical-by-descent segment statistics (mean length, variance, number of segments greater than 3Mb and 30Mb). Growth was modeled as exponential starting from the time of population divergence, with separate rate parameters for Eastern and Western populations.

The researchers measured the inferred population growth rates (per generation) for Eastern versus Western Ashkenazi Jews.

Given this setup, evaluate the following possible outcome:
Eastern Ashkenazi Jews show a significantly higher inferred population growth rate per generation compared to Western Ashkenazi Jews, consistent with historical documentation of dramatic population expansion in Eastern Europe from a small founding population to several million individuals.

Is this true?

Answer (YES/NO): YES